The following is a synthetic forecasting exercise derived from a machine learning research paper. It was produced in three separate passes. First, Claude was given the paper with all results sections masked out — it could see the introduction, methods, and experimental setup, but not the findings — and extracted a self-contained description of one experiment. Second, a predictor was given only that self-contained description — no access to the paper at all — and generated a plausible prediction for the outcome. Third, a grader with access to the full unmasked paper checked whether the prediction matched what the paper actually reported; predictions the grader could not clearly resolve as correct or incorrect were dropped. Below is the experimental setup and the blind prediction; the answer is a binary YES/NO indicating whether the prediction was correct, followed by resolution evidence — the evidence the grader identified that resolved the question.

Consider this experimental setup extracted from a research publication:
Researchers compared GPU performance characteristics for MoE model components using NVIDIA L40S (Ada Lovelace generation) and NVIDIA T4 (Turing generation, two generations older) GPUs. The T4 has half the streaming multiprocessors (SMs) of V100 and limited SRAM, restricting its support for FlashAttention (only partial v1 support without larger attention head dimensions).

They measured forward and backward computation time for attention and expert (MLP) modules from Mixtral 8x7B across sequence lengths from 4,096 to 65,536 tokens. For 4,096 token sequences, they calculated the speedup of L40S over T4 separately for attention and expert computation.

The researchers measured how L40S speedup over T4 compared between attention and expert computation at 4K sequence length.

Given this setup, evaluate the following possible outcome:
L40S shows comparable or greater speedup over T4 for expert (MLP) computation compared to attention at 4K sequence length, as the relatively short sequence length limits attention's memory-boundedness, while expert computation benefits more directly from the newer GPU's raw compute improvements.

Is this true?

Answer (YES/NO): NO